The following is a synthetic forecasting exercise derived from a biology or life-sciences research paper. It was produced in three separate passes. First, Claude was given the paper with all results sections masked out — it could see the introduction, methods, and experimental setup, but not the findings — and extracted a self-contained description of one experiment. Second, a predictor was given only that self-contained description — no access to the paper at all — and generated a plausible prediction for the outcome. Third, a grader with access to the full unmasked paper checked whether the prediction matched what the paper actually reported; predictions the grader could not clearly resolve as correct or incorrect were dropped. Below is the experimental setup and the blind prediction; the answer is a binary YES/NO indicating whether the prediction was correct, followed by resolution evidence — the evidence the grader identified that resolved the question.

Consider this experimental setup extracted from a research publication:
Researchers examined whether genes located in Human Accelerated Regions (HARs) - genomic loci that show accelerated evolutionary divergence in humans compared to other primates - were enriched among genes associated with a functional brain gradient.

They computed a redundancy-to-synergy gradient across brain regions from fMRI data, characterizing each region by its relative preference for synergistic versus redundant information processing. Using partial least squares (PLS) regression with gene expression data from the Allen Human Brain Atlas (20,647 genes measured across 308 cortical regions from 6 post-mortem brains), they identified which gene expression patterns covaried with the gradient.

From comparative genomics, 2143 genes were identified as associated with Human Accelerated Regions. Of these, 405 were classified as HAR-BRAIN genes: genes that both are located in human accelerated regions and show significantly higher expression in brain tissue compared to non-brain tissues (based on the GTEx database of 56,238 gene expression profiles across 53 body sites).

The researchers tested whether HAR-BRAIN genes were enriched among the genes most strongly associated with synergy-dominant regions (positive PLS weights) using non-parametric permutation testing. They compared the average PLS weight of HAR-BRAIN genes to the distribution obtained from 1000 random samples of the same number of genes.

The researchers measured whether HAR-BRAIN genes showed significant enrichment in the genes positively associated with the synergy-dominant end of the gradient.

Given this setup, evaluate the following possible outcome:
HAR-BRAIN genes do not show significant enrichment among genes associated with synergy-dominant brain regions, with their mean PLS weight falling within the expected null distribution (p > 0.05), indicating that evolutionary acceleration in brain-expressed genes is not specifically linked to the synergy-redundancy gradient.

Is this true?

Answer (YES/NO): NO